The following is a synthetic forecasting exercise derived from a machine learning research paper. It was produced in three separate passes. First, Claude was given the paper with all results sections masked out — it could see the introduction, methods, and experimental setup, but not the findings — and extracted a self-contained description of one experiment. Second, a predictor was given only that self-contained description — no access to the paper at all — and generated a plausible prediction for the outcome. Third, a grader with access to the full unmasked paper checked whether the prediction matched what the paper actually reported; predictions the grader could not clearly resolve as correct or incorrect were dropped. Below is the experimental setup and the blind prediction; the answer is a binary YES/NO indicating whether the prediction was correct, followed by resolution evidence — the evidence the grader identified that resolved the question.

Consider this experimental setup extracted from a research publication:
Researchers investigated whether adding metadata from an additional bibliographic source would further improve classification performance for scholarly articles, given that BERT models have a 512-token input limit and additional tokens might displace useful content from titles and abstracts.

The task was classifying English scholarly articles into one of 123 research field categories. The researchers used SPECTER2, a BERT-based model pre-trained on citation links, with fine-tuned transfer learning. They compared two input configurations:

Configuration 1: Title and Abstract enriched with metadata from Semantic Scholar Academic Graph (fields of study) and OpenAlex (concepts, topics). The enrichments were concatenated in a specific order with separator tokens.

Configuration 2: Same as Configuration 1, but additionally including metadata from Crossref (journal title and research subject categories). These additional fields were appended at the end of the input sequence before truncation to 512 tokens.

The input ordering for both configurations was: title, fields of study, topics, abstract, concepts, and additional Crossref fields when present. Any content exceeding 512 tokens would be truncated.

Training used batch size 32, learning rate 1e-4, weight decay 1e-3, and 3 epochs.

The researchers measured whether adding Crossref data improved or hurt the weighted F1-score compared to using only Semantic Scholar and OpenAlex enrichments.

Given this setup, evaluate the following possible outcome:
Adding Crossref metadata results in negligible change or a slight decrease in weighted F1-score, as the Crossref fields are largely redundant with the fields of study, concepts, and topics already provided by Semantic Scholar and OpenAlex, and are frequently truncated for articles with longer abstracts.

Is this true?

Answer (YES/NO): NO